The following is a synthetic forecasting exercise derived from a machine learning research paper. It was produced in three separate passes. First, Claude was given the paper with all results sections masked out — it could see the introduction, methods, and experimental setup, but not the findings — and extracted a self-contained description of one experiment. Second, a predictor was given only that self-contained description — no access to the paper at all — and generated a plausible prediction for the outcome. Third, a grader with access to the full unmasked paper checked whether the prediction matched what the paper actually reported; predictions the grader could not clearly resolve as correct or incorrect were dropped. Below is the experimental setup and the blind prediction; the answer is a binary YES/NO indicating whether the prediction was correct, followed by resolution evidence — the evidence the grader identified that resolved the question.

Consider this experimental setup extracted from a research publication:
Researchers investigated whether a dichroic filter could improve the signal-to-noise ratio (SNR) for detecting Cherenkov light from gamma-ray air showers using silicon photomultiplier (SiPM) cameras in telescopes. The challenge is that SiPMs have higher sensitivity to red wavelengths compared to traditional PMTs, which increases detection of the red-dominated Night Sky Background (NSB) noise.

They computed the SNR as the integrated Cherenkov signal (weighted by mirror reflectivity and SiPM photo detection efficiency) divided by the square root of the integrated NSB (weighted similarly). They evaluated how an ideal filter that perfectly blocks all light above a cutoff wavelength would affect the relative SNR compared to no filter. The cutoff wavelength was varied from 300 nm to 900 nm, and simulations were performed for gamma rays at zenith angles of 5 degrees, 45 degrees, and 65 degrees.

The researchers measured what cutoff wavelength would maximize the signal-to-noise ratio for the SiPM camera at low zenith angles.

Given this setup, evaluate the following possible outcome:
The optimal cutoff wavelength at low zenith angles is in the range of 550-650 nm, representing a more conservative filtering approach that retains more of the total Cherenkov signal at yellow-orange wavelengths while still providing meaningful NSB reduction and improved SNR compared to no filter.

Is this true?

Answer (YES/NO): NO